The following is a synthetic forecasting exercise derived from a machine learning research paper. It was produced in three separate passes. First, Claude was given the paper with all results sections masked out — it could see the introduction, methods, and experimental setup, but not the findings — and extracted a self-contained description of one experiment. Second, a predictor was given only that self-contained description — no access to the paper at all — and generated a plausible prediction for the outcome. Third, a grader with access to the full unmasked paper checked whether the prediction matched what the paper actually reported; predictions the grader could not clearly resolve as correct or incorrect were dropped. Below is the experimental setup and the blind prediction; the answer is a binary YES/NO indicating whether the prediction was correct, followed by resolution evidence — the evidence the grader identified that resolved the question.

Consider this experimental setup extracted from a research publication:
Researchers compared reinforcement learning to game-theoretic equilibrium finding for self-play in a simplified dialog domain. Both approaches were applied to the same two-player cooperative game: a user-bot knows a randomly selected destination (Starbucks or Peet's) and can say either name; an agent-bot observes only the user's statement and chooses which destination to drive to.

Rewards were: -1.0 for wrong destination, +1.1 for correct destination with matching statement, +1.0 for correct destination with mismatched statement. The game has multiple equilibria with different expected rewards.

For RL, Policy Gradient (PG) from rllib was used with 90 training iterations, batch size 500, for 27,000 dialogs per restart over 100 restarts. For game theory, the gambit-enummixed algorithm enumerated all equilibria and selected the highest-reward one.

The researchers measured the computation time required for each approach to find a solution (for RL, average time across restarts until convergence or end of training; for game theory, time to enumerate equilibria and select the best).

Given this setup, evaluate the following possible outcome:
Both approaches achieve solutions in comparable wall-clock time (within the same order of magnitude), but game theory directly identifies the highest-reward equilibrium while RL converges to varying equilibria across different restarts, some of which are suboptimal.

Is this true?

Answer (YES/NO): NO